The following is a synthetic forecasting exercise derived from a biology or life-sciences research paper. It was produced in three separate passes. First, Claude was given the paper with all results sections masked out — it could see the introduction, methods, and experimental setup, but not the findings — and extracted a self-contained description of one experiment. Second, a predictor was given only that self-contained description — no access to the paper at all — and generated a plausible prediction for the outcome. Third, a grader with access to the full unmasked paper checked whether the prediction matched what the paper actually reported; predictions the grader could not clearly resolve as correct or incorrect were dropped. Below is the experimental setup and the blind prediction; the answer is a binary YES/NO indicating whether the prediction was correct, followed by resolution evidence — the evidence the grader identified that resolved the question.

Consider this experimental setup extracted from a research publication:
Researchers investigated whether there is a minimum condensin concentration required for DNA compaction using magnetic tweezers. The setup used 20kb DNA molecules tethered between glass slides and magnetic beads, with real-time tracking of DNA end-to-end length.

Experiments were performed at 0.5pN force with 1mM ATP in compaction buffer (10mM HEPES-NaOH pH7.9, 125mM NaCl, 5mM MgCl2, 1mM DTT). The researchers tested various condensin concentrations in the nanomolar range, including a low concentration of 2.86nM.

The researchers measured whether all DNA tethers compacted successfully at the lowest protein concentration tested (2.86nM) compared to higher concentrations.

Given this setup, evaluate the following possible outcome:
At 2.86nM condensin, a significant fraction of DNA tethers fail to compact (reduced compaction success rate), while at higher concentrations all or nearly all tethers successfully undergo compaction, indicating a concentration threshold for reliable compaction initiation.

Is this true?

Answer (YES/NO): YES